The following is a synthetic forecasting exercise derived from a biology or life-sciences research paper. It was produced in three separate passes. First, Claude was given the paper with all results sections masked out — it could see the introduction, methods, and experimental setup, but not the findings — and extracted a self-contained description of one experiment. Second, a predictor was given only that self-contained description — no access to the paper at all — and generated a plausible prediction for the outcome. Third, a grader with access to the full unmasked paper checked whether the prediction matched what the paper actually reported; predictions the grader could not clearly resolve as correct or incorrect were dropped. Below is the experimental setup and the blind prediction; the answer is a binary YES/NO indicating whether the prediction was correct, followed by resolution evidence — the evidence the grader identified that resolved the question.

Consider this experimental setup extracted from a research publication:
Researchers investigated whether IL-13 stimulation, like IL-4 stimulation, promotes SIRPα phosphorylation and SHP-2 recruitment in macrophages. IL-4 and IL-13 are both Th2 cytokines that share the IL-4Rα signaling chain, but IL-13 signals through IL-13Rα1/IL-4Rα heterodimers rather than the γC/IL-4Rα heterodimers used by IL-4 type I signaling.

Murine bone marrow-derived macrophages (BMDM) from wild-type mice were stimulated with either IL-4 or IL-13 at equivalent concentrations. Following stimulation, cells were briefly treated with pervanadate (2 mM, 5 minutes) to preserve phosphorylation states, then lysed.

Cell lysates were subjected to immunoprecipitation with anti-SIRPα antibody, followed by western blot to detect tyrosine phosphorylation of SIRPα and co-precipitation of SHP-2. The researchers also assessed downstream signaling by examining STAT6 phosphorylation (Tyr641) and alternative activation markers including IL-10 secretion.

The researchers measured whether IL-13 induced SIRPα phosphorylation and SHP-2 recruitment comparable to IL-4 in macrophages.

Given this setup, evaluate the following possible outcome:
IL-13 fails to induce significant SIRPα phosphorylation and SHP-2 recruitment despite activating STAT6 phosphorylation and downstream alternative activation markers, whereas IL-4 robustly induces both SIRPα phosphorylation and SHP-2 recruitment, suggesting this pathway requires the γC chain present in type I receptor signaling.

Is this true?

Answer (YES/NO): NO